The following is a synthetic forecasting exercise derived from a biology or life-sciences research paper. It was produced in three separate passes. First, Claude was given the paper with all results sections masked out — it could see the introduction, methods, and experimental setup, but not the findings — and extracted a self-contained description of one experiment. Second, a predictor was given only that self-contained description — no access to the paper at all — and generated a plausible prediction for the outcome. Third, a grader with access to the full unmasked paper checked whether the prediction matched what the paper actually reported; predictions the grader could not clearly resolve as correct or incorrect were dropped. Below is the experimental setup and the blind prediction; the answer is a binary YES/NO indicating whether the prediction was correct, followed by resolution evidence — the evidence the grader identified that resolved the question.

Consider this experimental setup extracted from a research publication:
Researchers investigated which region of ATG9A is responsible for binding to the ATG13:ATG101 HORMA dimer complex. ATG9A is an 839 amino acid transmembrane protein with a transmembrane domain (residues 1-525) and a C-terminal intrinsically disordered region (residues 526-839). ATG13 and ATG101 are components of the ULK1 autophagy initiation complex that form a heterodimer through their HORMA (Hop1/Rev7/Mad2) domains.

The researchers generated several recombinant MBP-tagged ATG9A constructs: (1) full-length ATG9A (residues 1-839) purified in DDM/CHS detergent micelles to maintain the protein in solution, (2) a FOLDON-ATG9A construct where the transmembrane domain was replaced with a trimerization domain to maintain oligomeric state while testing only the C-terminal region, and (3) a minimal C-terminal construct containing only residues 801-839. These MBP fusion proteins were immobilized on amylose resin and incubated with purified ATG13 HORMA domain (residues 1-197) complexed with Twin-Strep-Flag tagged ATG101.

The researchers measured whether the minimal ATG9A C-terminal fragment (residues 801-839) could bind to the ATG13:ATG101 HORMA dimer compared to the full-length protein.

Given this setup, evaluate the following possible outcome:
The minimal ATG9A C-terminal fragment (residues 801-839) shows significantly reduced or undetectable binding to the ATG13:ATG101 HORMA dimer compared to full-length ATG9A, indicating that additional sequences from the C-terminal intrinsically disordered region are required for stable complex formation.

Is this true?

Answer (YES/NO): NO